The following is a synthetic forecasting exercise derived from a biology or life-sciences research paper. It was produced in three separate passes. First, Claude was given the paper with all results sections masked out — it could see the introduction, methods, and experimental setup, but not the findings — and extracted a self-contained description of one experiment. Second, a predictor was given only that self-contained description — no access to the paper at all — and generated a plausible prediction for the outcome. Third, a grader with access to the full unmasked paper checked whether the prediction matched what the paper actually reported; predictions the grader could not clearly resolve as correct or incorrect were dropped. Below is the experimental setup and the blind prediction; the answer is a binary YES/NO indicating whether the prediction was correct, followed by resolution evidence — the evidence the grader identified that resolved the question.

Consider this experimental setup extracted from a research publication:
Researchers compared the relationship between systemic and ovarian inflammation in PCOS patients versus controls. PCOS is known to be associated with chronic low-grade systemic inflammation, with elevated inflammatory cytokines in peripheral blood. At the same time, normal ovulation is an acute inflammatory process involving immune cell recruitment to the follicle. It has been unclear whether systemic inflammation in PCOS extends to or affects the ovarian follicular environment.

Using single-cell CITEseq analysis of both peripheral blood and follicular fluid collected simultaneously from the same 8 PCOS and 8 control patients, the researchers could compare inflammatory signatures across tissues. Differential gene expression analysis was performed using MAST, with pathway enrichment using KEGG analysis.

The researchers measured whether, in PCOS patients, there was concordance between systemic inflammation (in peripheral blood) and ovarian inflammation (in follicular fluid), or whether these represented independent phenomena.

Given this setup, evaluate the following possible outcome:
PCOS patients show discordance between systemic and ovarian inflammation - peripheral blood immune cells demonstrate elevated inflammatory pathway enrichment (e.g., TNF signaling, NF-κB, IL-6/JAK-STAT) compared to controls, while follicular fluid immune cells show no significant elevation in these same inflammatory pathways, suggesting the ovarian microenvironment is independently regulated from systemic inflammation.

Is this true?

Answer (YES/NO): YES